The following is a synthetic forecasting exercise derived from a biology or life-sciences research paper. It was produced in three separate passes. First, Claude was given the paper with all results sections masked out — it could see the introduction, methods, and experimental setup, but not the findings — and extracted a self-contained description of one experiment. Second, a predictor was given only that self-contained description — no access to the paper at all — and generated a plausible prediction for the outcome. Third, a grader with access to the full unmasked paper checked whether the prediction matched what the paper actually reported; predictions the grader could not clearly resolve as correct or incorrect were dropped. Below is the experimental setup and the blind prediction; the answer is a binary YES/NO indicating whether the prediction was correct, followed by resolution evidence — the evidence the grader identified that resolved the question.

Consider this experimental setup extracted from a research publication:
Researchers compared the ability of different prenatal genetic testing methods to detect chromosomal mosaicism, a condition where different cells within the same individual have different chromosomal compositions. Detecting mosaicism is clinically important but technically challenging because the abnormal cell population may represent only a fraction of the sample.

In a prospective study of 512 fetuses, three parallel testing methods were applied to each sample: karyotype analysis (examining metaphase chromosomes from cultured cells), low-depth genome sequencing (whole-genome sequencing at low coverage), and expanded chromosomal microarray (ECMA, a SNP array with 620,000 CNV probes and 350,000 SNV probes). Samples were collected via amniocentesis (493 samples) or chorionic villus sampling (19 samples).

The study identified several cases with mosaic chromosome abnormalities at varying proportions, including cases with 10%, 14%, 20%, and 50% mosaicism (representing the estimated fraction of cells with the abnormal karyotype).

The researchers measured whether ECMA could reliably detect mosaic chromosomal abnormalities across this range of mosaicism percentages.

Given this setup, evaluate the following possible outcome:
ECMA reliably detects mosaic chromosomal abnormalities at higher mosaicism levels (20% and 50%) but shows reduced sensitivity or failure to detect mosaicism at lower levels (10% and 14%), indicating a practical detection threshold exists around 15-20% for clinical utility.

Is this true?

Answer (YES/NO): YES